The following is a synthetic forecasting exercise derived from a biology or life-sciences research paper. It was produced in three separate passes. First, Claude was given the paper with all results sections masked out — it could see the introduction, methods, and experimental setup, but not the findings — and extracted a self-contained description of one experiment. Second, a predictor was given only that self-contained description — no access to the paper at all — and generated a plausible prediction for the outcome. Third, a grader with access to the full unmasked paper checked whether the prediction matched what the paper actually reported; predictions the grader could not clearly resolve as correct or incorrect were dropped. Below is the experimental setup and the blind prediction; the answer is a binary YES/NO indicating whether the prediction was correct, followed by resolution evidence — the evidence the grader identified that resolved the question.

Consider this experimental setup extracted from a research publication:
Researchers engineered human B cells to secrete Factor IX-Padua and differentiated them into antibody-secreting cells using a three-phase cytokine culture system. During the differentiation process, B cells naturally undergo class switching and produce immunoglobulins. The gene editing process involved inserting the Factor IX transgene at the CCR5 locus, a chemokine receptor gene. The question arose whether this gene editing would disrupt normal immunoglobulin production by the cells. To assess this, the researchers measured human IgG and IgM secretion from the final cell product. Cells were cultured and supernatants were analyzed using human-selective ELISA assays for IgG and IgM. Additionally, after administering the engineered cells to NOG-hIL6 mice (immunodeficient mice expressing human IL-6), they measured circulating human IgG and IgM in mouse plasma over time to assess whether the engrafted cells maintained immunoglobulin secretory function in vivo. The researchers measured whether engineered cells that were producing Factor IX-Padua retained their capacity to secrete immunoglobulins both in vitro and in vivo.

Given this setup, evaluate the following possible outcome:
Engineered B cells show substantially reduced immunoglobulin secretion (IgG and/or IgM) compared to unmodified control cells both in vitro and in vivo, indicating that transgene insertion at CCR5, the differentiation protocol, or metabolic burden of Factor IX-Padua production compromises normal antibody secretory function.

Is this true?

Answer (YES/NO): NO